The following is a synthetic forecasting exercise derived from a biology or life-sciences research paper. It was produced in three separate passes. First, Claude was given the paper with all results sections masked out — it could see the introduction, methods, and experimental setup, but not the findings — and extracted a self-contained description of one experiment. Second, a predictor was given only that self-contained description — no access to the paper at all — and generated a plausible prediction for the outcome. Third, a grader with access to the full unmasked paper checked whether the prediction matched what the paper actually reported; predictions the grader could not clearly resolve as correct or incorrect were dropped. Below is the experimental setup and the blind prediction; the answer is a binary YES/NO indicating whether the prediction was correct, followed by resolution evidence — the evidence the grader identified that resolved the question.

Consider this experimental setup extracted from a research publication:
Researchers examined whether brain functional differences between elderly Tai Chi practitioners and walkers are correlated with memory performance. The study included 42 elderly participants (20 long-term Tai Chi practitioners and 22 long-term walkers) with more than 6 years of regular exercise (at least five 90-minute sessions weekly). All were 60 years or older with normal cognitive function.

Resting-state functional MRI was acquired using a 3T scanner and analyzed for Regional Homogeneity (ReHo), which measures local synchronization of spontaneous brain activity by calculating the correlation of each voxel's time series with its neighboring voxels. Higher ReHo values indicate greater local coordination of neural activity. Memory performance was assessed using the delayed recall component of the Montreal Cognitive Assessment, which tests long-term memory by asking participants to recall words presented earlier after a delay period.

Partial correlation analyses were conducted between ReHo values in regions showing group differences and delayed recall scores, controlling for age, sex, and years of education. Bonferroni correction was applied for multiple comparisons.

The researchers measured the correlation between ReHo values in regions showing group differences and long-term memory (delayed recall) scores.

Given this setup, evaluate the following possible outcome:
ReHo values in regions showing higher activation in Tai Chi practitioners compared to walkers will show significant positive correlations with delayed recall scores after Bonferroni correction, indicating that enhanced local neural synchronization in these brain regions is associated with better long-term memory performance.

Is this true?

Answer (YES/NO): YES